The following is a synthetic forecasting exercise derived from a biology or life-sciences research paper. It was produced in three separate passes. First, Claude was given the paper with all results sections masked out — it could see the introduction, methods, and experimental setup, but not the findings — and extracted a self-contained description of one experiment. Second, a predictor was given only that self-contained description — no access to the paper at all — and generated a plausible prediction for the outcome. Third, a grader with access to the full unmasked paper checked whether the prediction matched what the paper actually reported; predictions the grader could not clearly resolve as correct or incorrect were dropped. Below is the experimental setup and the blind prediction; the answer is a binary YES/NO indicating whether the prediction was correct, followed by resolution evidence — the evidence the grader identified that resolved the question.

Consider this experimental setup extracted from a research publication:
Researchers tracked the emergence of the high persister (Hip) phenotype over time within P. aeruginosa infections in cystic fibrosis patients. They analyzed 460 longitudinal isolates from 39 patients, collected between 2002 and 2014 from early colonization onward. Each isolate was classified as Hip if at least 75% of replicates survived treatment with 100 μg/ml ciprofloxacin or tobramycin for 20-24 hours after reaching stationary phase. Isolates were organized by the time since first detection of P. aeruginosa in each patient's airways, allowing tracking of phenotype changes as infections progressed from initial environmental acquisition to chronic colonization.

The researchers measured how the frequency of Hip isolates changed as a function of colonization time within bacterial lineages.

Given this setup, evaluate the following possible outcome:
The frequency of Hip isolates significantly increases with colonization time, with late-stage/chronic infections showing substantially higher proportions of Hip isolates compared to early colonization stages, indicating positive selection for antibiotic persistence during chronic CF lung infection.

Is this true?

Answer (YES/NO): YES